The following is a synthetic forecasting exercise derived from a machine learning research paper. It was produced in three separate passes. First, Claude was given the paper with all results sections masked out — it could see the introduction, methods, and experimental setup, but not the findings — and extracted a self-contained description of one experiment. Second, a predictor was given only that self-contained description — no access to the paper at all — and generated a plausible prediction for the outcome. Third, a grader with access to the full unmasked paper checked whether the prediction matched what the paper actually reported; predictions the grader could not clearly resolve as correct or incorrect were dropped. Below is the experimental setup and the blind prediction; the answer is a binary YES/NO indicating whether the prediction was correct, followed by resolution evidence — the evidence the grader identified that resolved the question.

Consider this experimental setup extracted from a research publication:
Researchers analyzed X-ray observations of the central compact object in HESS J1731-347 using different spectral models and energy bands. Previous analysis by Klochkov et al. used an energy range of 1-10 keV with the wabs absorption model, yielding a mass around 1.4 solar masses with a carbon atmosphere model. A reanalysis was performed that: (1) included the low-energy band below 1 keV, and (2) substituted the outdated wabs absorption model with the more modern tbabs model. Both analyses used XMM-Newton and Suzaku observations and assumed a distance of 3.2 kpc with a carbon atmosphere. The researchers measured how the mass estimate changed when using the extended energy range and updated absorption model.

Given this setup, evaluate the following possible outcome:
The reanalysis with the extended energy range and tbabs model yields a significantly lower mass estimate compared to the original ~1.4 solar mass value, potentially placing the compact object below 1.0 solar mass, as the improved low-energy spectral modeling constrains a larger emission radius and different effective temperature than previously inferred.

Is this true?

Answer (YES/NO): YES